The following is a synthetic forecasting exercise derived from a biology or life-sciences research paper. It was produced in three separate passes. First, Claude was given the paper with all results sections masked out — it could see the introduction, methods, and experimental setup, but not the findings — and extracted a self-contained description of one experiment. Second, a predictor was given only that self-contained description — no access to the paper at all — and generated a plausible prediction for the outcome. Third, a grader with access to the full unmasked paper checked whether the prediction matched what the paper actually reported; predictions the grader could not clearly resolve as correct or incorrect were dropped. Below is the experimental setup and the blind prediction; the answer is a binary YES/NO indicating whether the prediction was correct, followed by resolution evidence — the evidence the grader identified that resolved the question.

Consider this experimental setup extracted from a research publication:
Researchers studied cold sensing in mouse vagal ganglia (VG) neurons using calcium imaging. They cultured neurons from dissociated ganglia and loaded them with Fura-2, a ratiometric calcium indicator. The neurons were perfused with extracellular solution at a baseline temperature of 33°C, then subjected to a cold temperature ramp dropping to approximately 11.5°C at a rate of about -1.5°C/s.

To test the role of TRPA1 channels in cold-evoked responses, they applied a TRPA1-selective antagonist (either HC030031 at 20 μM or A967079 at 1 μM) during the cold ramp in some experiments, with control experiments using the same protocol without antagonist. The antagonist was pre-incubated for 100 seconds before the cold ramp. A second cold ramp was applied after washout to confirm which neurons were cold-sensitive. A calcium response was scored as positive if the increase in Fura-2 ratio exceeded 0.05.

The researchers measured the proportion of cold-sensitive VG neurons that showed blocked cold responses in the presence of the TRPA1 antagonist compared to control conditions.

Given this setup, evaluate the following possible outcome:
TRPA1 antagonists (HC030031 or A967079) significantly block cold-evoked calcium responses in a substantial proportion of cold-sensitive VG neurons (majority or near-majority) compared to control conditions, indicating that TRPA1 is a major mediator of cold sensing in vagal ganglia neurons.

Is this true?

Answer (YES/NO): YES